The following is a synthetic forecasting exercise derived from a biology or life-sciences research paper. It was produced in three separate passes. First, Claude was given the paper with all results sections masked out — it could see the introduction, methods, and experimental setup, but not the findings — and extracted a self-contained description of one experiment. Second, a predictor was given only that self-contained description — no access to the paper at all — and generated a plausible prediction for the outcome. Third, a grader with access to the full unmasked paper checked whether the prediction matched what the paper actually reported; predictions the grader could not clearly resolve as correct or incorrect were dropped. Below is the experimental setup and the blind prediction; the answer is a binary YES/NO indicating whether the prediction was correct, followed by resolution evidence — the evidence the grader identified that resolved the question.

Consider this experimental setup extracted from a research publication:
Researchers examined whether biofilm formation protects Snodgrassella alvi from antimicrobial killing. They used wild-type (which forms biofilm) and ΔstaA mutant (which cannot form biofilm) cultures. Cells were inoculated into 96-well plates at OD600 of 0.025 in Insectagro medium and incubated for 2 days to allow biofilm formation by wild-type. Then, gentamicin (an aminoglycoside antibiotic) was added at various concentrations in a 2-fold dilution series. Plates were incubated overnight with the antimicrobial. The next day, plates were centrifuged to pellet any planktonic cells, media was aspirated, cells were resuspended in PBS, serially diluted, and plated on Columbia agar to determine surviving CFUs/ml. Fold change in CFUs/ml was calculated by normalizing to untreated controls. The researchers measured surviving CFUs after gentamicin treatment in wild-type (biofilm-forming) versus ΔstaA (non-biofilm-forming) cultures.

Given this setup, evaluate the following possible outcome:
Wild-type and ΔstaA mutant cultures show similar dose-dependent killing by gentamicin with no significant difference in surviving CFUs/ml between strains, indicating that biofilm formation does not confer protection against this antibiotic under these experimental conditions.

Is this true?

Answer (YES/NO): NO